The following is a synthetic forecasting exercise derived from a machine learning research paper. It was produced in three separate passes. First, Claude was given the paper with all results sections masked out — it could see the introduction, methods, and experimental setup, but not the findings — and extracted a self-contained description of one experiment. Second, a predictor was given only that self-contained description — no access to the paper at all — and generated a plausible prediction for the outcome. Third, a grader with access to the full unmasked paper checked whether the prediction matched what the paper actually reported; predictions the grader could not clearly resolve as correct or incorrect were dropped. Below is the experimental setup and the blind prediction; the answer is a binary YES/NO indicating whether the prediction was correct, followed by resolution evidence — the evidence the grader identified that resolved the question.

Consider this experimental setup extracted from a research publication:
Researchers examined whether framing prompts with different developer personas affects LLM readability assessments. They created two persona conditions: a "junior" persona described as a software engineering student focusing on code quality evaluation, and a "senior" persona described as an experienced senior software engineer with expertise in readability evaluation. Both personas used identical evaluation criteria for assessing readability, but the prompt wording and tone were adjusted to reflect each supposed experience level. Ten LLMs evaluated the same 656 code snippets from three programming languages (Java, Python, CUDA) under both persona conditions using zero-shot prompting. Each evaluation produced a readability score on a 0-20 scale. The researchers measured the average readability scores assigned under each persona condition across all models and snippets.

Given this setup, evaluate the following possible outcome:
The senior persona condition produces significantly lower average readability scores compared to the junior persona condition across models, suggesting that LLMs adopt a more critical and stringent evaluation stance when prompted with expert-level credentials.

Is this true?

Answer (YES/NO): NO